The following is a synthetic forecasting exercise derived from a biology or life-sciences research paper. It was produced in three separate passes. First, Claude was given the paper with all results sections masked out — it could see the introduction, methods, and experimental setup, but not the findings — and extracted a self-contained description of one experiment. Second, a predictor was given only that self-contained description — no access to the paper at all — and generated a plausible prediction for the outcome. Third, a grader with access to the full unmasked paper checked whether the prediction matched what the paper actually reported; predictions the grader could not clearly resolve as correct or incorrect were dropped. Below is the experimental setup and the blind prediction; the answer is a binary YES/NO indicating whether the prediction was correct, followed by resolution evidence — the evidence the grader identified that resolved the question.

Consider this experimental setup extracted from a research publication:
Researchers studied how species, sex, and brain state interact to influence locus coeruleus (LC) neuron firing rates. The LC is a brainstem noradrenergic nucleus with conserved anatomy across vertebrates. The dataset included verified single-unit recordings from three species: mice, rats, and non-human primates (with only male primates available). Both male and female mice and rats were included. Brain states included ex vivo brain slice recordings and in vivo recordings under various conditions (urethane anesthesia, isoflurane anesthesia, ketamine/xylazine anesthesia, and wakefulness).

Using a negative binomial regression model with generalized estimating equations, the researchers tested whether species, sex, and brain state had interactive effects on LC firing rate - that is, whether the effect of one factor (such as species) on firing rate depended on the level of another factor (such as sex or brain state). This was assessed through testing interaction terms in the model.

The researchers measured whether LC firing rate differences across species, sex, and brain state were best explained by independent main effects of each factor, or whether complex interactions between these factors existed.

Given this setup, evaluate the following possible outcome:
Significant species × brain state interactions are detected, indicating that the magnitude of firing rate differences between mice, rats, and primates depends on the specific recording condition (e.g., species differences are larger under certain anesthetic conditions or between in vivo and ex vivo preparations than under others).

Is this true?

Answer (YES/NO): YES